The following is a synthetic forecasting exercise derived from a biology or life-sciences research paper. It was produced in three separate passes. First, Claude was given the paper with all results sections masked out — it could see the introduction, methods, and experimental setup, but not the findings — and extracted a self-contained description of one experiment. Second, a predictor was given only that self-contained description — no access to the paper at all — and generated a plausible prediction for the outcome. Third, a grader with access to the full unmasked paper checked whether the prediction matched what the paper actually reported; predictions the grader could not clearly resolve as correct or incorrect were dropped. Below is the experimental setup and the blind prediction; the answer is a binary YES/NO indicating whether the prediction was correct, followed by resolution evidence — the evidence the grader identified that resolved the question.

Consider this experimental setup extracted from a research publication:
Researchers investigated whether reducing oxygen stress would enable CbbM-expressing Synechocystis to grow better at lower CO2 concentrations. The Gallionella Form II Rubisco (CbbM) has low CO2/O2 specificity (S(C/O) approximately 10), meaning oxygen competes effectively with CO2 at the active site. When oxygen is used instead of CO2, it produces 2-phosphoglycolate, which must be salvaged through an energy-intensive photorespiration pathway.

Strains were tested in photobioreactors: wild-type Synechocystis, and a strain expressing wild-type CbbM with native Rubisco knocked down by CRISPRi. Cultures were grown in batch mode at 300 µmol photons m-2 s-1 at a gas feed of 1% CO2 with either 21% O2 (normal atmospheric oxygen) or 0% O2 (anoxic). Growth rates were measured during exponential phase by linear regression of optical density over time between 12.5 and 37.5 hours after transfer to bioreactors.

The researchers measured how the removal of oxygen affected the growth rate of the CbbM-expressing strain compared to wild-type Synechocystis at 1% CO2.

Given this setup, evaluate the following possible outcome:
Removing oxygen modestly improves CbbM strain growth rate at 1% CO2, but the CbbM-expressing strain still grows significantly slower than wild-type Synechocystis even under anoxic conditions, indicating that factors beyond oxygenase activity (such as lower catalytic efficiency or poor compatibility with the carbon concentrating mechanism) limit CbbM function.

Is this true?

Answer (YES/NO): YES